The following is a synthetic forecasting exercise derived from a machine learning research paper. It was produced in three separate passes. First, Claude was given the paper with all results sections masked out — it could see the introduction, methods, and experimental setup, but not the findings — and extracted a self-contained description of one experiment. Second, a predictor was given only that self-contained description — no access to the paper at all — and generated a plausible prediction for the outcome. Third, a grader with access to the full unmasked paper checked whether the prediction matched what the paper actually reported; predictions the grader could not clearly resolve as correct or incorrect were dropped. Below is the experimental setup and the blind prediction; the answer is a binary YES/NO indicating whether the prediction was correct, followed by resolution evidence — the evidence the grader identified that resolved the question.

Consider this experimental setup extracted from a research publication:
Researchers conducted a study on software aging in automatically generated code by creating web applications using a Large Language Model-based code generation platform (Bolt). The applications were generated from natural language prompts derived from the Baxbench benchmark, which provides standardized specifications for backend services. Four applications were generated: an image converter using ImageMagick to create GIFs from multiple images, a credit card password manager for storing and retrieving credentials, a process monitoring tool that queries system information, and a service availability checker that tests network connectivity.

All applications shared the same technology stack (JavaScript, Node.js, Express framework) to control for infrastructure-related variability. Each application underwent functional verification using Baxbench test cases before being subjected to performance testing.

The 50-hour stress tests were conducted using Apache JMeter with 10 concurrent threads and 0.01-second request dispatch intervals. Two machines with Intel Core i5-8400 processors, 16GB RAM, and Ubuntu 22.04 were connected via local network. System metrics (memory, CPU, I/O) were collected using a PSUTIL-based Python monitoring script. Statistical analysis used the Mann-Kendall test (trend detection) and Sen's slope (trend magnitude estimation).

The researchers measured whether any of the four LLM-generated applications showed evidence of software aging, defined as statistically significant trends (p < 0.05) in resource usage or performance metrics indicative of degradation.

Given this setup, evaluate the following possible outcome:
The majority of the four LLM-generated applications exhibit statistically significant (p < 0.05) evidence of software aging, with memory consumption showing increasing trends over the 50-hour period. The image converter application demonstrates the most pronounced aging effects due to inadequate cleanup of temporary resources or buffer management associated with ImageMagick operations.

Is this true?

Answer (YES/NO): NO